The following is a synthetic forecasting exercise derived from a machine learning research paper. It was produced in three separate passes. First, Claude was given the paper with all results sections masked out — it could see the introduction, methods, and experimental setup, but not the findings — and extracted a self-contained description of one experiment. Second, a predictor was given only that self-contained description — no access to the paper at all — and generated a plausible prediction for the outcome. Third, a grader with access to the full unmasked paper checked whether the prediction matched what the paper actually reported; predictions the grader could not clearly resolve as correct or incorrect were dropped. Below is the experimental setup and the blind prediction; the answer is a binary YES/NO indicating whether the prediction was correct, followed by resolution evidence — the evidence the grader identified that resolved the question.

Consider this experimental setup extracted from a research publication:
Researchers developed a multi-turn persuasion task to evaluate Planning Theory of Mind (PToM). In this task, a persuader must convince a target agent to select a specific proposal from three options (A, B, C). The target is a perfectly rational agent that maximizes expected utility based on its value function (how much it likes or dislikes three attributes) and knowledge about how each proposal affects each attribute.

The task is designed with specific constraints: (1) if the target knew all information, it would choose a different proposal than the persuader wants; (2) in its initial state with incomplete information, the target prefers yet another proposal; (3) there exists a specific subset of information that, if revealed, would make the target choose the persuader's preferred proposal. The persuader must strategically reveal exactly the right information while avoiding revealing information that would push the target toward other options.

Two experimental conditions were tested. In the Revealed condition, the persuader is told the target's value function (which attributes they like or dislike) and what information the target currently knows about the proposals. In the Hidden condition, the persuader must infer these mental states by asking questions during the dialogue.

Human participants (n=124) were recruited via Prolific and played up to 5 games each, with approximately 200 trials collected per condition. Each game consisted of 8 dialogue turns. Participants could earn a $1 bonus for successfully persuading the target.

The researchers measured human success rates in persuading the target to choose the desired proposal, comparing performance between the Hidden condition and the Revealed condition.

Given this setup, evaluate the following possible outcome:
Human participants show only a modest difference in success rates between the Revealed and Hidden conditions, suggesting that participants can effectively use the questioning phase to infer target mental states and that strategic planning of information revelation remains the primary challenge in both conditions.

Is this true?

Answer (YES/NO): YES